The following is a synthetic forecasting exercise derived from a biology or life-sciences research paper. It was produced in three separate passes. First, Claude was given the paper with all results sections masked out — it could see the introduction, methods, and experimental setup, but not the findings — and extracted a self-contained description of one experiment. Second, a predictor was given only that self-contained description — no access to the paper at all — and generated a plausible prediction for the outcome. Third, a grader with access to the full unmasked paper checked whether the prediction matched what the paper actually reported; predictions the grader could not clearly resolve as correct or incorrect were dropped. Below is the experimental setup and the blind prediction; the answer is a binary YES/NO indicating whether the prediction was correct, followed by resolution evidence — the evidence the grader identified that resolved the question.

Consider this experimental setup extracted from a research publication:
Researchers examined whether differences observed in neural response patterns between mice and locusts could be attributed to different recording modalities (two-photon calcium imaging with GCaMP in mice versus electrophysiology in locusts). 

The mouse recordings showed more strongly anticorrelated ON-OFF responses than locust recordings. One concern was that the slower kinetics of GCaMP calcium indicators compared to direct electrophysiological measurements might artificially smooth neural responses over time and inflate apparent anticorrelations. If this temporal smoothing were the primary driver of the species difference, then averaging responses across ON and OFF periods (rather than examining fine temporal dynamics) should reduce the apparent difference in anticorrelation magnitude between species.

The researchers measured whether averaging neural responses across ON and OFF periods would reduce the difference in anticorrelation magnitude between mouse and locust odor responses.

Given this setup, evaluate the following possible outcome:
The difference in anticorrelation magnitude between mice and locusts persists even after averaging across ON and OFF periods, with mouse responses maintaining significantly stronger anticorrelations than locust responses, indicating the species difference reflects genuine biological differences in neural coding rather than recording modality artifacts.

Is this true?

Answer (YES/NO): YES